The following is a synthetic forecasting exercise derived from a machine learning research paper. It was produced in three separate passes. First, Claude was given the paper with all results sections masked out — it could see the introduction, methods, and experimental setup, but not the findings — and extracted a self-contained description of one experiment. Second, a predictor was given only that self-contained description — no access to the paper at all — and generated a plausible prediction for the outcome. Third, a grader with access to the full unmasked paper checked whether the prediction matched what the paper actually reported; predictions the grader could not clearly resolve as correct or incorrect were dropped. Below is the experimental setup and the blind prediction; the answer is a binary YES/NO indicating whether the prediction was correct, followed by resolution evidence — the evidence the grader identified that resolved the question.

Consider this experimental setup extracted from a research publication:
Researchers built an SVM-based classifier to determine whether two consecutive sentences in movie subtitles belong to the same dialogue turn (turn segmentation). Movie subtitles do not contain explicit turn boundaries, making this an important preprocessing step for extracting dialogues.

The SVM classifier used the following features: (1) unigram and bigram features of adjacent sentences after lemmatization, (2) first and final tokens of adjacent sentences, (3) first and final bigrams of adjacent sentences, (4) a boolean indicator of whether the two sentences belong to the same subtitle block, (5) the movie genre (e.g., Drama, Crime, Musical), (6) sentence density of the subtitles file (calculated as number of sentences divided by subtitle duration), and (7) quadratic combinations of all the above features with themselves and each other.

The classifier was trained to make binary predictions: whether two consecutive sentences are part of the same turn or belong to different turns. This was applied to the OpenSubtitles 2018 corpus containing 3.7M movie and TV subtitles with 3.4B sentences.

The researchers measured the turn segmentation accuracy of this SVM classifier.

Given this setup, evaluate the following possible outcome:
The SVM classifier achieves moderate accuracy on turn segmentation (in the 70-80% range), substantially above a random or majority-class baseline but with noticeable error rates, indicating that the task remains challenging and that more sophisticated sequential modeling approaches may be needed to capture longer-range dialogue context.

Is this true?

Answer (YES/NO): YES